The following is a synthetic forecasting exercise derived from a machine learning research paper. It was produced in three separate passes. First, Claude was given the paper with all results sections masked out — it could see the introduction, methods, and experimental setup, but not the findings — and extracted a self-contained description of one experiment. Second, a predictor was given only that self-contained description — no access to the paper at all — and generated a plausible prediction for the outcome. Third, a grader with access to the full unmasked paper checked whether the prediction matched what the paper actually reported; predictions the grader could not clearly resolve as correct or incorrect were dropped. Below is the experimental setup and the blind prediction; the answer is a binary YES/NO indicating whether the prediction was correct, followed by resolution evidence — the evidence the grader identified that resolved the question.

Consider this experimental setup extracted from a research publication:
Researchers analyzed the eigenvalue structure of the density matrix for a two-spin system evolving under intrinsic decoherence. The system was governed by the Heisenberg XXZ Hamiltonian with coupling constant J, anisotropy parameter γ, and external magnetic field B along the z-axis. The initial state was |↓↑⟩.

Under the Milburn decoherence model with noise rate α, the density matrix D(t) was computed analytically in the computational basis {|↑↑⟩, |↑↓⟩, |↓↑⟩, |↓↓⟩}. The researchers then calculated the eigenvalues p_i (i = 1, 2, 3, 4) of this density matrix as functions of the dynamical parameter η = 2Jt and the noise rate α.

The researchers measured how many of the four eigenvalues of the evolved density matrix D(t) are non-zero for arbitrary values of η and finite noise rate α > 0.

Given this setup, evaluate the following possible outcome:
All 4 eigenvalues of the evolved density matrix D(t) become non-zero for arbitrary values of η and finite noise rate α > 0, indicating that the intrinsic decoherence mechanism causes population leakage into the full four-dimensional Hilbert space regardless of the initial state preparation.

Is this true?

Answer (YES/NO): NO